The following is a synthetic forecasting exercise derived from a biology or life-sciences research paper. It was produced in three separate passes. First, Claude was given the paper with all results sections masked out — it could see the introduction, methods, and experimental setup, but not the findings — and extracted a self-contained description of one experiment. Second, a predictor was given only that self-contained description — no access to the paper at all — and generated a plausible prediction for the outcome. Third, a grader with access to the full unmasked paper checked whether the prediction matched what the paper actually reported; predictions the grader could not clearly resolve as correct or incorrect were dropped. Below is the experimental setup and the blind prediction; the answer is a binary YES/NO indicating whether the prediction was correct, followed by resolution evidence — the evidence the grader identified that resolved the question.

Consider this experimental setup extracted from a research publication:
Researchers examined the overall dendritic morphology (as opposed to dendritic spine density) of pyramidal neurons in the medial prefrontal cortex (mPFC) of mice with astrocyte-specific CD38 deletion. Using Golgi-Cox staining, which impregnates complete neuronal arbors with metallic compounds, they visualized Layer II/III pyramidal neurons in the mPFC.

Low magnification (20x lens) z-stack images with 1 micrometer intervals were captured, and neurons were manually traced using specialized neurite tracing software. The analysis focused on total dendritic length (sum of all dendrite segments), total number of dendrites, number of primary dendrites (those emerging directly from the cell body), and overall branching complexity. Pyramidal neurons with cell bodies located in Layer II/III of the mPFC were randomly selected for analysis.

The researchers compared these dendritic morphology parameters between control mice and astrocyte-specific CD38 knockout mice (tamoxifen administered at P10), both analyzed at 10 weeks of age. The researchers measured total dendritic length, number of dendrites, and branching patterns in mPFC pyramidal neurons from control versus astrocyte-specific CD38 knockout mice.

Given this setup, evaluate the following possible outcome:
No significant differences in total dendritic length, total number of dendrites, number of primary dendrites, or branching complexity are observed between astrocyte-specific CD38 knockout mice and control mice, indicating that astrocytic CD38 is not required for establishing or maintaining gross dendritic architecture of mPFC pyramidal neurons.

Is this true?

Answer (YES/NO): YES